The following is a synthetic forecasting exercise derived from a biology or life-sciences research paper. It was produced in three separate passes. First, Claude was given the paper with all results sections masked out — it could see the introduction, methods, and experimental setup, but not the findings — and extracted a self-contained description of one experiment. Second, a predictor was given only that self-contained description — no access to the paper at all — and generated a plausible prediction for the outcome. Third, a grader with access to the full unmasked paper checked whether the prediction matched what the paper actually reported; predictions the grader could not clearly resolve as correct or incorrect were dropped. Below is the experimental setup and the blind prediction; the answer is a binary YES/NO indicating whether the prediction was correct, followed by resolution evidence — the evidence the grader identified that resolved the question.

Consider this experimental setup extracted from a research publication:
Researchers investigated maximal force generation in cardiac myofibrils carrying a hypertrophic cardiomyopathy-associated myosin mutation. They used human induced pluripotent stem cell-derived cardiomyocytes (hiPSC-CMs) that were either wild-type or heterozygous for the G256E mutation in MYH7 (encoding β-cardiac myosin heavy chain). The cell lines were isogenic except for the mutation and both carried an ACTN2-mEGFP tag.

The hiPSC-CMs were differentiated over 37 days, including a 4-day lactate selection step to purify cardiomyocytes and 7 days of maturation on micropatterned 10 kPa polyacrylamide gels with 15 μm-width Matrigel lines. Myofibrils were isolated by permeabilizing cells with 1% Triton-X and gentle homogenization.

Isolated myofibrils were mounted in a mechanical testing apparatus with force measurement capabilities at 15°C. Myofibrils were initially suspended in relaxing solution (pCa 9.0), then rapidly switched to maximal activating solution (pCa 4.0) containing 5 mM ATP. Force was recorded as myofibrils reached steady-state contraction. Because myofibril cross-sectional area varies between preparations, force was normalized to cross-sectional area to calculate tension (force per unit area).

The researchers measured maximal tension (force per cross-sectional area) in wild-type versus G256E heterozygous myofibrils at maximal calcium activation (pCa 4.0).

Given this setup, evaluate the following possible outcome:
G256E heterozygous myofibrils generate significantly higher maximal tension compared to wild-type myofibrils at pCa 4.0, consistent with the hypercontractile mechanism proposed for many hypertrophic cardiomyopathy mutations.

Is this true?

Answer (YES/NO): YES